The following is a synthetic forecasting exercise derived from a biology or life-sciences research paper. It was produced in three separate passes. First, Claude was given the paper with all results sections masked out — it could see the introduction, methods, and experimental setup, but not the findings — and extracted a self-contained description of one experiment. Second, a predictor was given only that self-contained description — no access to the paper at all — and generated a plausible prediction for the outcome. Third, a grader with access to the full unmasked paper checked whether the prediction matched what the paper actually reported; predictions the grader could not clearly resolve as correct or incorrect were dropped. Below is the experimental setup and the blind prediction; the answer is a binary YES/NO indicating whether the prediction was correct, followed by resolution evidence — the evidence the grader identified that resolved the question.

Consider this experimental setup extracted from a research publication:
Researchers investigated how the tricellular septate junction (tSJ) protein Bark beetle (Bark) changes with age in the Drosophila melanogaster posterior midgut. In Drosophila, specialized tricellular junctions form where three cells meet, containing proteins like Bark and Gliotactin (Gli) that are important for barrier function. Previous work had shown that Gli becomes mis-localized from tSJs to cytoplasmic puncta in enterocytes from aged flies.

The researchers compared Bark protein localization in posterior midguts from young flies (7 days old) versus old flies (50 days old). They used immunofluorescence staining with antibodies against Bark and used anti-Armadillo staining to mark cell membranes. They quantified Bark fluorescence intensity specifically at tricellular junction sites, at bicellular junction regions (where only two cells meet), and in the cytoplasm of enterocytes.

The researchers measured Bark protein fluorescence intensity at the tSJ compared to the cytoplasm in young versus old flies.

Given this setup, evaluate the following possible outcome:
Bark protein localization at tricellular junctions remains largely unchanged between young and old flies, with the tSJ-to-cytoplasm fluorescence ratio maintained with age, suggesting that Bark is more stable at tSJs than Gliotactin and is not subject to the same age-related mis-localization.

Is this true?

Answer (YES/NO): NO